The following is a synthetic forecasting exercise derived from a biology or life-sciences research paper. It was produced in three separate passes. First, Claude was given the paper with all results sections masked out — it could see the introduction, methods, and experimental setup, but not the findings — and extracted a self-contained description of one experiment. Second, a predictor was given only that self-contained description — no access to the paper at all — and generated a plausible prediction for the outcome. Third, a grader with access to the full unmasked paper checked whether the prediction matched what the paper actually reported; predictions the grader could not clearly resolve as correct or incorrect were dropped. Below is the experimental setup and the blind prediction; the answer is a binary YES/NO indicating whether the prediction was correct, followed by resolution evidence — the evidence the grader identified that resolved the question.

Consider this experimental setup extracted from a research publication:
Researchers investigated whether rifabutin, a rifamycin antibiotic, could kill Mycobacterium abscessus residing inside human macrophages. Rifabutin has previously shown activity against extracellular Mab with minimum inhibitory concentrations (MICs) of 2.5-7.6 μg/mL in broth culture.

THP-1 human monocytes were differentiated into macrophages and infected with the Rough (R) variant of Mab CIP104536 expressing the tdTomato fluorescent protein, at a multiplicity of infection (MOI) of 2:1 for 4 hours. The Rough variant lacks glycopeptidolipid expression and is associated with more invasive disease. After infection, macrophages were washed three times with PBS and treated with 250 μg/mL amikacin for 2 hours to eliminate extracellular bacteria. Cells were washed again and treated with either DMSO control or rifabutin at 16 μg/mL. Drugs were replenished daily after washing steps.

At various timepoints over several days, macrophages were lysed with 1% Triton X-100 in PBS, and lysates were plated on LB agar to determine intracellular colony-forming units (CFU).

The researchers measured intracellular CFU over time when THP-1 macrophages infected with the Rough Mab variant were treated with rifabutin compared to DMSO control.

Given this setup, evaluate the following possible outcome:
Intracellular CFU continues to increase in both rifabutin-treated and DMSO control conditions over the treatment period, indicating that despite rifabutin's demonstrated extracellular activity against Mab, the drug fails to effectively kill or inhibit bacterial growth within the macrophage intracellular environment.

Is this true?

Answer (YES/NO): NO